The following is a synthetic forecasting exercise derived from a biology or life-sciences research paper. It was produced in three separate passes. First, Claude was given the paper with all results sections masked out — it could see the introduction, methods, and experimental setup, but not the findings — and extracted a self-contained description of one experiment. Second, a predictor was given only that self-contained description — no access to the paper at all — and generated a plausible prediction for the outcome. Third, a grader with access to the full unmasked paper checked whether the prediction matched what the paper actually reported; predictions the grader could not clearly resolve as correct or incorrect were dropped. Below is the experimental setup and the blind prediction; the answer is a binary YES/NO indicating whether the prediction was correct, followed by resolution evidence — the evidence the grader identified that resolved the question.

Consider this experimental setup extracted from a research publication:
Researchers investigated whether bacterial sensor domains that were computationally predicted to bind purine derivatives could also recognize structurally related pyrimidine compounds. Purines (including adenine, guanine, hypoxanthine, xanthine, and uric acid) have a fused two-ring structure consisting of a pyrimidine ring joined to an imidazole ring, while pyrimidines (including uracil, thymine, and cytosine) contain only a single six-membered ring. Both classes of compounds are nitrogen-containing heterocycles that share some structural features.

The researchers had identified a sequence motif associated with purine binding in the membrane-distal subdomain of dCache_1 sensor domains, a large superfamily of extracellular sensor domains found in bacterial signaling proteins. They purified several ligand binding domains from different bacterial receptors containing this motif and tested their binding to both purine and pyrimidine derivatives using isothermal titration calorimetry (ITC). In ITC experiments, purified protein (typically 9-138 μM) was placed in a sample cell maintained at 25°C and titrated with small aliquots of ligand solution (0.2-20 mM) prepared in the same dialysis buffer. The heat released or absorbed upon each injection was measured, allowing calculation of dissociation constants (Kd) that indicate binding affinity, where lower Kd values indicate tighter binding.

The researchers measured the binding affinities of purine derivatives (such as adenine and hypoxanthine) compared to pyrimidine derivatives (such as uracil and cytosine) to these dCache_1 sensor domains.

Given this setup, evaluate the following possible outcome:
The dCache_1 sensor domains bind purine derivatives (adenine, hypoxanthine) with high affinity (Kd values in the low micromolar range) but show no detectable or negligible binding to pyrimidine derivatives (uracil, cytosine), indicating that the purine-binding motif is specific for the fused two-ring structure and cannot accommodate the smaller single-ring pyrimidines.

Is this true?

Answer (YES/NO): NO